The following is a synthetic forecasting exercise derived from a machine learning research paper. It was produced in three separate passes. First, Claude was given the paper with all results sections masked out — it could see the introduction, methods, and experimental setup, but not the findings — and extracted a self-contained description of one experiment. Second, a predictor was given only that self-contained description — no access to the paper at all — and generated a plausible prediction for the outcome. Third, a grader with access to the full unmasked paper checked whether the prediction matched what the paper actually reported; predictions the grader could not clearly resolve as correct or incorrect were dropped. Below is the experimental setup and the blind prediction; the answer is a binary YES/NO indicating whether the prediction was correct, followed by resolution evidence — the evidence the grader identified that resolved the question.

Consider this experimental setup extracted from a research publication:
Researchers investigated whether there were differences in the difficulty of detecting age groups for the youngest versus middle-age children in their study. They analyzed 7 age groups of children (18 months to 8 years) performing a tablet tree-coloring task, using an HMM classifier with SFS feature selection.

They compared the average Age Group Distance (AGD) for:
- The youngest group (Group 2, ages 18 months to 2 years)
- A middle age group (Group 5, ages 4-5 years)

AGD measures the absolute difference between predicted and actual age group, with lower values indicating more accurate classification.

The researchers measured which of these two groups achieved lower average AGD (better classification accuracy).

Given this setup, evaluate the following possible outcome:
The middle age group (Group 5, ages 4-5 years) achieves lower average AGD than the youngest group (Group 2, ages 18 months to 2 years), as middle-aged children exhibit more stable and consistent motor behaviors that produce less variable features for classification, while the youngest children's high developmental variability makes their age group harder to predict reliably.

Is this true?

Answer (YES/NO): NO